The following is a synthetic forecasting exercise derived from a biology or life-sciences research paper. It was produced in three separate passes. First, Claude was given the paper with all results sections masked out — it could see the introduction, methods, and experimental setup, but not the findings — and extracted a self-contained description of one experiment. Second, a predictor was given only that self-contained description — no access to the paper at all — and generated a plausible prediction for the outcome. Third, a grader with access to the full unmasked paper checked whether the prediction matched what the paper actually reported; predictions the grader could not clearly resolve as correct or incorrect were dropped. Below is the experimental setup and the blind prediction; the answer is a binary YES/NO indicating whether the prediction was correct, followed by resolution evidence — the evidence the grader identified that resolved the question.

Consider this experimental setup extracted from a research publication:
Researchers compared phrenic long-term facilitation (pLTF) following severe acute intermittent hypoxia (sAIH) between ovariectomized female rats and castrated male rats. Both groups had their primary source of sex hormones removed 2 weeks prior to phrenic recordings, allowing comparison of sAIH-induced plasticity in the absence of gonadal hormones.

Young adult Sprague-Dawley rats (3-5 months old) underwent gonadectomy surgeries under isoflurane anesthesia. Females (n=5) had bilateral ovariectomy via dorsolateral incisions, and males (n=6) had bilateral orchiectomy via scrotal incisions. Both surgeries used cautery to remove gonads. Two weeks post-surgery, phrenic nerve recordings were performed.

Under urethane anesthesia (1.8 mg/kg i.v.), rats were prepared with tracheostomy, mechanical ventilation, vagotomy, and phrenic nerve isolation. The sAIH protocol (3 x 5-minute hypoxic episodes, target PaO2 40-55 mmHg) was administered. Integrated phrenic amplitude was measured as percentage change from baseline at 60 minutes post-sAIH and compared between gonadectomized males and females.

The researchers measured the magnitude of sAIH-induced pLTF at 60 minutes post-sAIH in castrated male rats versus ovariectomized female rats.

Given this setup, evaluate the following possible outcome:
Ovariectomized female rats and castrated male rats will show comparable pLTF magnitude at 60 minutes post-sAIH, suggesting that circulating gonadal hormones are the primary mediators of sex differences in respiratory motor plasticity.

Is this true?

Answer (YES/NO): NO